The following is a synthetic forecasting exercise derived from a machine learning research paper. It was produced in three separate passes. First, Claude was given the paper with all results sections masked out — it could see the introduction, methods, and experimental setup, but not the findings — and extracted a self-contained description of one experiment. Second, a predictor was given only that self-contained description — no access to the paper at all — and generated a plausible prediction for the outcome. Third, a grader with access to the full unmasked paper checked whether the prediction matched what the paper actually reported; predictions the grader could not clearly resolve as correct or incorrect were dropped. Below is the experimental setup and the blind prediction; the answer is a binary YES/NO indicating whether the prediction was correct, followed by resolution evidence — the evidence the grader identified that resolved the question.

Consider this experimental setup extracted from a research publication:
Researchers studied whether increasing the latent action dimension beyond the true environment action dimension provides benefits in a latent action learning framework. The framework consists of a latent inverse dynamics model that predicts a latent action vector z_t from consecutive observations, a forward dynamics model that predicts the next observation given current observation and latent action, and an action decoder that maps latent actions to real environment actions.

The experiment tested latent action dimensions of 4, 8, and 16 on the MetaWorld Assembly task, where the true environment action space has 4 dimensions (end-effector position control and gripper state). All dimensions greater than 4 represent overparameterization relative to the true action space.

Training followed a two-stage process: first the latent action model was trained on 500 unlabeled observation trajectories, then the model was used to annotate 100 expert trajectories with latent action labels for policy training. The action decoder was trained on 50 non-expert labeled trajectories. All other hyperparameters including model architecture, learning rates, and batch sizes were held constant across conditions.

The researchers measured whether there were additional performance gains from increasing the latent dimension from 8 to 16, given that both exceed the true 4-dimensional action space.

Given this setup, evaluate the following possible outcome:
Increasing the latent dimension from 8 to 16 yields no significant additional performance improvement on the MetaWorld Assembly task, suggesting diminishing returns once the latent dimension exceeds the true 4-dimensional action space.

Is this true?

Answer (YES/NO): YES